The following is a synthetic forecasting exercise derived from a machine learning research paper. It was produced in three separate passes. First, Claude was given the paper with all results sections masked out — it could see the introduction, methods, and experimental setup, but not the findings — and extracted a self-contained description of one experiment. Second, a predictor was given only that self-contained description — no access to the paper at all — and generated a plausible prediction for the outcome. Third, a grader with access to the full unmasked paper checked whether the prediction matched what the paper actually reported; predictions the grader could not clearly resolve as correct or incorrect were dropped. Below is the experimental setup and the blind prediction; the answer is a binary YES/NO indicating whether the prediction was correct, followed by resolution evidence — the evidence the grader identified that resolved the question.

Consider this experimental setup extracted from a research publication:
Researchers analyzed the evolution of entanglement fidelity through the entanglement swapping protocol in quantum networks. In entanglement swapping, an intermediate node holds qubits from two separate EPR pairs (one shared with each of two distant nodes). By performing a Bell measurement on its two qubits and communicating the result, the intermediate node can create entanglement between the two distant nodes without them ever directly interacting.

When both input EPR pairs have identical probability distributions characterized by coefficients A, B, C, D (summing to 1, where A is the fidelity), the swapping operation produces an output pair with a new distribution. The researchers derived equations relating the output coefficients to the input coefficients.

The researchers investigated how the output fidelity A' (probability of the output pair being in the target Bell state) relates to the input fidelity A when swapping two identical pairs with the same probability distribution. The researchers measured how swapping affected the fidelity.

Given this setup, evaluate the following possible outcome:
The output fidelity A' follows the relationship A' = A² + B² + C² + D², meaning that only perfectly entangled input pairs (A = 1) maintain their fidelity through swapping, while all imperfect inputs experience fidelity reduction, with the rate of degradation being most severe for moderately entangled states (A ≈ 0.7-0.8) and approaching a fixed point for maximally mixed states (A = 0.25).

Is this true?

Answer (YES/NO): NO